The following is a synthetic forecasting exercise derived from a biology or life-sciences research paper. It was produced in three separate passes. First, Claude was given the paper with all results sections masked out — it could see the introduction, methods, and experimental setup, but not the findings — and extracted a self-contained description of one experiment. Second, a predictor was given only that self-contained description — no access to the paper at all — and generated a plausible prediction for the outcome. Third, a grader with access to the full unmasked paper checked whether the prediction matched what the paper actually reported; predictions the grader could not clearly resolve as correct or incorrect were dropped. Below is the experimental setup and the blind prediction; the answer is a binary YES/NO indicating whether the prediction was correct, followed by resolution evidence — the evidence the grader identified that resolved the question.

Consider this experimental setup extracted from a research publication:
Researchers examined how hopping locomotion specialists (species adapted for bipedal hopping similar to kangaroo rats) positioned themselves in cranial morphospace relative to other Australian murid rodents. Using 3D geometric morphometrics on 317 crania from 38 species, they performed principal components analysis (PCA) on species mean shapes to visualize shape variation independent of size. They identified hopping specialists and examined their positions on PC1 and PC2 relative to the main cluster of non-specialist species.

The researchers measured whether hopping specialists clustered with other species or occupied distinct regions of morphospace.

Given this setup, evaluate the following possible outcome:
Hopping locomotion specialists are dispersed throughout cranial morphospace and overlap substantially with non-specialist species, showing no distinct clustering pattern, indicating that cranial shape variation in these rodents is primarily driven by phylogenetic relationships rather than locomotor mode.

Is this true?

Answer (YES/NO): NO